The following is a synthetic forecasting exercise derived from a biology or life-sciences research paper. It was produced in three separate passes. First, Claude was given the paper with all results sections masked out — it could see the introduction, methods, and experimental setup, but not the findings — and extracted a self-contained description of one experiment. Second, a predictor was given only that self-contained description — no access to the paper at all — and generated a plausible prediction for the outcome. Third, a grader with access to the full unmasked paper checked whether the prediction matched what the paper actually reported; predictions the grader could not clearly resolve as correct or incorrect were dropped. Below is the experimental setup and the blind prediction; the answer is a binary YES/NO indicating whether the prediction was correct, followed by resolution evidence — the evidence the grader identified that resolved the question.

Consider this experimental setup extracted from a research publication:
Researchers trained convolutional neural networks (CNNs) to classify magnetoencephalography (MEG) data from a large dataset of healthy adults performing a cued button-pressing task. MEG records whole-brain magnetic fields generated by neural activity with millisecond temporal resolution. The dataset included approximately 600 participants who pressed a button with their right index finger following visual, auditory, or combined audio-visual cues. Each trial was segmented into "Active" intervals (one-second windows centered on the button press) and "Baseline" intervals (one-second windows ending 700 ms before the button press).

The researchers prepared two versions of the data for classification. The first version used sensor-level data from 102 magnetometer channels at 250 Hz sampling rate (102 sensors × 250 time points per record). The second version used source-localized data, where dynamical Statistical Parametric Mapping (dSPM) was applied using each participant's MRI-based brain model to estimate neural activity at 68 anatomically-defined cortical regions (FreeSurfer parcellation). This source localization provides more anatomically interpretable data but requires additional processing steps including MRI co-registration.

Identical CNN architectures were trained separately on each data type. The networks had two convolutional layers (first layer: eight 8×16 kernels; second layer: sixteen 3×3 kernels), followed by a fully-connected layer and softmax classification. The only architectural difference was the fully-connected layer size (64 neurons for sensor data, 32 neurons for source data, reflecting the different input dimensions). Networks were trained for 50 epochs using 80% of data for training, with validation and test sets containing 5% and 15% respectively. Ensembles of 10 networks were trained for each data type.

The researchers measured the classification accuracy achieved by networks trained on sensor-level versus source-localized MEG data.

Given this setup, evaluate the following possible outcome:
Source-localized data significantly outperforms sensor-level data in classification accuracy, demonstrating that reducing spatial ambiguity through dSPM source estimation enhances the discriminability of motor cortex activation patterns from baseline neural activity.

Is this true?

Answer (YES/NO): NO